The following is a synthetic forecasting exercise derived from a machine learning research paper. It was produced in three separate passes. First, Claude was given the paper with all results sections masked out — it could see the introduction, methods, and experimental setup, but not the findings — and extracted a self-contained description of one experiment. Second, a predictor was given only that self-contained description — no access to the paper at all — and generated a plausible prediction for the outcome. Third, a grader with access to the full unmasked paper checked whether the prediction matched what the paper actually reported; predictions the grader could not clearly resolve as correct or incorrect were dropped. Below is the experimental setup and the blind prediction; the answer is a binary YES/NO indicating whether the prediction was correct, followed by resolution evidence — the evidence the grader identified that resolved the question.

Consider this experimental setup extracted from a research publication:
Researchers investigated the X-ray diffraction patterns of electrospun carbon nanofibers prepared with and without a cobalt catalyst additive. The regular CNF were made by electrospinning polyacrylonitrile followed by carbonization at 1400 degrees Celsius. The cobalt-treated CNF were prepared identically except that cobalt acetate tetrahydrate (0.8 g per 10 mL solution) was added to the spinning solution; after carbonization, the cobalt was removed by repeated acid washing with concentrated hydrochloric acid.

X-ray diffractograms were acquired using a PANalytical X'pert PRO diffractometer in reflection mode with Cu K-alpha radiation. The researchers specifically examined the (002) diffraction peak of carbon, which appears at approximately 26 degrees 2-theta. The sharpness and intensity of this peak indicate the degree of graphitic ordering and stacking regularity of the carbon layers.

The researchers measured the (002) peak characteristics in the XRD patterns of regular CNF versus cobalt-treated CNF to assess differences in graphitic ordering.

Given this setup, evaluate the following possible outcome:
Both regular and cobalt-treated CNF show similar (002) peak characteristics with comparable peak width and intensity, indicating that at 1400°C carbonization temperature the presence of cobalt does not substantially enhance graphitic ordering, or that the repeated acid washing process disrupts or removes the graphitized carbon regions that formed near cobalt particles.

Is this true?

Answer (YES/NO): NO